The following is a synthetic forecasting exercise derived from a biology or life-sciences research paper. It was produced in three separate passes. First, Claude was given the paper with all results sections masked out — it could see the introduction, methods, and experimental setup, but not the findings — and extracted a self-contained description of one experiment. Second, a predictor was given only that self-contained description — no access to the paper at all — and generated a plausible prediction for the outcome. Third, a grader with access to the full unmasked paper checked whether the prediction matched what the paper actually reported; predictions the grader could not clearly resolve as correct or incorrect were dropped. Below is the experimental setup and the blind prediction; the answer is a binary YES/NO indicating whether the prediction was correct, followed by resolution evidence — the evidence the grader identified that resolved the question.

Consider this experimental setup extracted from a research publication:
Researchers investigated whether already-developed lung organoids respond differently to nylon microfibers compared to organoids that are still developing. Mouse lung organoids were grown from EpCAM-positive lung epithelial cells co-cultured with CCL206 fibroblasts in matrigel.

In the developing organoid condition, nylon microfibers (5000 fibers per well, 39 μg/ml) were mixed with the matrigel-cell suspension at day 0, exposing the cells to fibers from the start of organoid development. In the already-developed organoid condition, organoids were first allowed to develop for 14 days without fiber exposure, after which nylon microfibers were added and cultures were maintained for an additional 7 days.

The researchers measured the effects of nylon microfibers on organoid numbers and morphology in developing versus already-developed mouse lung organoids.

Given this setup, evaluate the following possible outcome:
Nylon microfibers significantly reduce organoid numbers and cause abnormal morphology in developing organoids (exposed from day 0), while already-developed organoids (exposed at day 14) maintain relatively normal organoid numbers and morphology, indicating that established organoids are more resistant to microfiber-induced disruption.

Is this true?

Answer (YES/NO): YES